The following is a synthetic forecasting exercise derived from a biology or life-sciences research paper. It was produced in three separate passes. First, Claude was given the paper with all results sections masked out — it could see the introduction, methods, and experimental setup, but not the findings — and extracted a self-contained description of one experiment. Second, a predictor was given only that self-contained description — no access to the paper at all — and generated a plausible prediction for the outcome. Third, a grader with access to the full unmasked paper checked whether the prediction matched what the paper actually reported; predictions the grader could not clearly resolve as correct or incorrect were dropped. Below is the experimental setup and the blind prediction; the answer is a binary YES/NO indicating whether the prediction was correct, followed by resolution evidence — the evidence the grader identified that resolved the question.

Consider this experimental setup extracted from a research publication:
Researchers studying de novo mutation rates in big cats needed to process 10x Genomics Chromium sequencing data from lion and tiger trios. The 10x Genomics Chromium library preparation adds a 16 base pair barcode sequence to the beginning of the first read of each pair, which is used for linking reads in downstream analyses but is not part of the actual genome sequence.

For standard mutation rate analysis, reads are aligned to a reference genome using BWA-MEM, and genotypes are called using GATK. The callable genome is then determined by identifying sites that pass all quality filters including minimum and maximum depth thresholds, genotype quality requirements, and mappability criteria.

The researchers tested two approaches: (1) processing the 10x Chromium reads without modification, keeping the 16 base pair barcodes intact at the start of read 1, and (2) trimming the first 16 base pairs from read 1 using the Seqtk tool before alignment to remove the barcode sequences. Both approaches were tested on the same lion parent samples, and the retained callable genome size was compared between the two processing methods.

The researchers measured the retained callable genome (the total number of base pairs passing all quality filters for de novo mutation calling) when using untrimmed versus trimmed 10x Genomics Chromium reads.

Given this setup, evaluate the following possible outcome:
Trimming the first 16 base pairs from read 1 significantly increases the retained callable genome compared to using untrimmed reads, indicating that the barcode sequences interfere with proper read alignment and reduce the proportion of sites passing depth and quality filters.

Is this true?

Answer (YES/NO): YES